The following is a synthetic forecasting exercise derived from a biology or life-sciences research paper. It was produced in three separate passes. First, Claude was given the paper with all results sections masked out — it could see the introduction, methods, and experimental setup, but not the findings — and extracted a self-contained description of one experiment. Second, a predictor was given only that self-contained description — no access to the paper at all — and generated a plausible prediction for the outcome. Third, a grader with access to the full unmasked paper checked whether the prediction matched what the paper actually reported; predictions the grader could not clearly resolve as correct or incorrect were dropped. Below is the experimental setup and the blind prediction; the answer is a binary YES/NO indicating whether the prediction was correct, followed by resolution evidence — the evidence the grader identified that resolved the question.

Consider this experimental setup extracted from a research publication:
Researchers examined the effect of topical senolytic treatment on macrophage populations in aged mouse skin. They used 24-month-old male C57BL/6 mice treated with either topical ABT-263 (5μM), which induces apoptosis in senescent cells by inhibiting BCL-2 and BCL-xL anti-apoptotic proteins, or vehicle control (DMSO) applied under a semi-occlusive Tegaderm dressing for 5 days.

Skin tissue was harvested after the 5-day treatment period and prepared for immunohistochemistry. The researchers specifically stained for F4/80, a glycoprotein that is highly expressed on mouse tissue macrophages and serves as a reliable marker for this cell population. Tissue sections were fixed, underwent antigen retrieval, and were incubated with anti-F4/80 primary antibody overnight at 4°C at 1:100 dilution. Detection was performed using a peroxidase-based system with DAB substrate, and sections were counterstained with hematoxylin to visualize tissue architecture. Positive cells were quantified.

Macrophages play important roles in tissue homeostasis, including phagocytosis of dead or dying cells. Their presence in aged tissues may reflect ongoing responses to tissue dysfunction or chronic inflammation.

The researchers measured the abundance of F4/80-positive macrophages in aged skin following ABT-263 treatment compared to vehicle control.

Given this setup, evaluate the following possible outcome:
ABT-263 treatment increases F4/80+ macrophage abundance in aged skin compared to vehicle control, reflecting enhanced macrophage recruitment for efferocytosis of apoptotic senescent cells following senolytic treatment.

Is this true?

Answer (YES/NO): YES